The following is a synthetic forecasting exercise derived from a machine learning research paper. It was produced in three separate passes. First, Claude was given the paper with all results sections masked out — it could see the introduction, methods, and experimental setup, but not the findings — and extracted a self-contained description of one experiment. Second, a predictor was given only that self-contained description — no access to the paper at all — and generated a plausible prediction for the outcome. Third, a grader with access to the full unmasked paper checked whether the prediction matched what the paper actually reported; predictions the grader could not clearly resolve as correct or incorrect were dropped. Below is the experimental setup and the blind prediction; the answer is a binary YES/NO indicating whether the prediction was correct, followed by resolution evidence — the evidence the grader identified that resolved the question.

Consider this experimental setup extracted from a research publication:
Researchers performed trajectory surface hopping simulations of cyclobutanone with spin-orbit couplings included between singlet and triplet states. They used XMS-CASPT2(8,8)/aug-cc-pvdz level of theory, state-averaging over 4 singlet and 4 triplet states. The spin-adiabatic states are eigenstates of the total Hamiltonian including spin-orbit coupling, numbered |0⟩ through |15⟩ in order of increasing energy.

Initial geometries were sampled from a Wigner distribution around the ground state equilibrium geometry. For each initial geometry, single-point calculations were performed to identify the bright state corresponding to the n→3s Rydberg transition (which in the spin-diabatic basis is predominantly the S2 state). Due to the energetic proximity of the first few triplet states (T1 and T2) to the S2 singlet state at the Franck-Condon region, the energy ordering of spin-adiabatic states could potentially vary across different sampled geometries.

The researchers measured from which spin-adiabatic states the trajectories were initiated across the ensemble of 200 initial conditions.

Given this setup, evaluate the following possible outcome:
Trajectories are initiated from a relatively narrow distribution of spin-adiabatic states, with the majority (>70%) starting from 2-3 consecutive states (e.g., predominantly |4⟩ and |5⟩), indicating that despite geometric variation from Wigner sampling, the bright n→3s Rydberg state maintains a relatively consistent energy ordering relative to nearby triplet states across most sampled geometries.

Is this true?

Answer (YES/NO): NO